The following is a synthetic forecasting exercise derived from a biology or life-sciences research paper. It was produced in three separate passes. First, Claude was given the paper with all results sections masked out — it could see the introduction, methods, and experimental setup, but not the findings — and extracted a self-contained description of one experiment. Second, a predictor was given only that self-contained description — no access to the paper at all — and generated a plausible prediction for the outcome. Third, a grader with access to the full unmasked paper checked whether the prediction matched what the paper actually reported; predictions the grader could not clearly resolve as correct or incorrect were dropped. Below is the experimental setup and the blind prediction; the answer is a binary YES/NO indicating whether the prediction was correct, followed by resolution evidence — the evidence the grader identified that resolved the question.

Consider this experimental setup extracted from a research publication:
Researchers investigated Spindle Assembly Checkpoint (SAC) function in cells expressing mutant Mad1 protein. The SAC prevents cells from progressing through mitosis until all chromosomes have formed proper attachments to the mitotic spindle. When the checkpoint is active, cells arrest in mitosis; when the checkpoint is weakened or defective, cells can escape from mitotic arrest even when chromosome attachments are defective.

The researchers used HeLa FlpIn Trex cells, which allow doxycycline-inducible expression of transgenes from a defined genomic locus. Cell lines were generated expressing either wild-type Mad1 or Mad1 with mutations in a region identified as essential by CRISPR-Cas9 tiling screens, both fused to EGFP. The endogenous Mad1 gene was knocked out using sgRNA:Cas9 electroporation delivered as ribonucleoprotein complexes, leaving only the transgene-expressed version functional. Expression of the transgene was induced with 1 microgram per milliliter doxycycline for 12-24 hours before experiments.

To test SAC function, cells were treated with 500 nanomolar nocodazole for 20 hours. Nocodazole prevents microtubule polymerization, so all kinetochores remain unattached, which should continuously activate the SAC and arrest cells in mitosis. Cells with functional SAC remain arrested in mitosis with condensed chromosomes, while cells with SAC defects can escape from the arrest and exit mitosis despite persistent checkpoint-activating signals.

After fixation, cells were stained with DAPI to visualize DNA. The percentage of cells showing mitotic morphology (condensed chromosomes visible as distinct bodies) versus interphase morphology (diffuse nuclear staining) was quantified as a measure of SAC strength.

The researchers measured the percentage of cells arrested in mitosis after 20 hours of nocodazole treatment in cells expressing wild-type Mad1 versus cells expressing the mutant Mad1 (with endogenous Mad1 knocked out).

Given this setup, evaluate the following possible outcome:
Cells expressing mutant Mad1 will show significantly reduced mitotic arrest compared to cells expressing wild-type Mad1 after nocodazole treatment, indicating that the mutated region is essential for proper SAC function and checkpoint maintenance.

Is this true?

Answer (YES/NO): YES